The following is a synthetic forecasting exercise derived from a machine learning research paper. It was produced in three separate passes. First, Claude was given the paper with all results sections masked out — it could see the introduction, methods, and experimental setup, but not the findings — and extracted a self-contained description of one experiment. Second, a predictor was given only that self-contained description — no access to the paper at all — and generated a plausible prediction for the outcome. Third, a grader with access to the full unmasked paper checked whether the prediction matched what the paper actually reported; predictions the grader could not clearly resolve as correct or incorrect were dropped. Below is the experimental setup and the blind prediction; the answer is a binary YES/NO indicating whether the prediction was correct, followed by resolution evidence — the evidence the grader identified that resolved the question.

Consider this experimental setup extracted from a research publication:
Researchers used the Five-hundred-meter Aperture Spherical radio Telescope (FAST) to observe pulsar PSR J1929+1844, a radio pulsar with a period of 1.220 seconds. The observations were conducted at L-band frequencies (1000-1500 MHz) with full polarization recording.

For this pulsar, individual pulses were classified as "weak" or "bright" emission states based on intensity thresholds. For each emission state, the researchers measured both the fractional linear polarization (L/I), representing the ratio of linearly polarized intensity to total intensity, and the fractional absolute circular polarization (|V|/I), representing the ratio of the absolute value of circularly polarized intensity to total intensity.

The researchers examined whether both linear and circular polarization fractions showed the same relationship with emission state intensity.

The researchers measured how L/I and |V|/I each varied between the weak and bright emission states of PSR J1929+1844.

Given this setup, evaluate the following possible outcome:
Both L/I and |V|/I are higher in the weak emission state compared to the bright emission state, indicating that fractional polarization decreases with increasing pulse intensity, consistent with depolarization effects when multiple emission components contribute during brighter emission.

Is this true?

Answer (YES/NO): NO